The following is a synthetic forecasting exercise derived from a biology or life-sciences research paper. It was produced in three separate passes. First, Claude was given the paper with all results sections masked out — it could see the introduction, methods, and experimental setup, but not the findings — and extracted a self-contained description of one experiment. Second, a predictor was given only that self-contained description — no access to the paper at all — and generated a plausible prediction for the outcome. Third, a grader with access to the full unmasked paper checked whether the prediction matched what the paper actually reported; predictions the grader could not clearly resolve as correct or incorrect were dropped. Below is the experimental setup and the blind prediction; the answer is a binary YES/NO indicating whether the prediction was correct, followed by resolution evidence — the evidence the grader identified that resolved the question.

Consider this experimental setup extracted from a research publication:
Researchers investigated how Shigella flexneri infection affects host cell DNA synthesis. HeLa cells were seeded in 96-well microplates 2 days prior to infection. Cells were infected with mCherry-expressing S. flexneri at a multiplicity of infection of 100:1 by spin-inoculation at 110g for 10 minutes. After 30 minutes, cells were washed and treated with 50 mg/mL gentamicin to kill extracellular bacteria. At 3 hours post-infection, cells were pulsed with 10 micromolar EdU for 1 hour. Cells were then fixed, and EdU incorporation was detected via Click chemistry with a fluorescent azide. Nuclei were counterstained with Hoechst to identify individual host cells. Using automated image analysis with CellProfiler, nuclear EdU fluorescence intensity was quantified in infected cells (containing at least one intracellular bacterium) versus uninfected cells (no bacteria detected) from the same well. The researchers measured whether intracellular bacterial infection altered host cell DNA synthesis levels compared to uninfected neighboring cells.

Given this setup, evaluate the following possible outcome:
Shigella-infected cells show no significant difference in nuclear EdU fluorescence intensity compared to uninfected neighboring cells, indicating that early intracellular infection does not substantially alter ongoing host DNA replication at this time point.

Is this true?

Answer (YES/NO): NO